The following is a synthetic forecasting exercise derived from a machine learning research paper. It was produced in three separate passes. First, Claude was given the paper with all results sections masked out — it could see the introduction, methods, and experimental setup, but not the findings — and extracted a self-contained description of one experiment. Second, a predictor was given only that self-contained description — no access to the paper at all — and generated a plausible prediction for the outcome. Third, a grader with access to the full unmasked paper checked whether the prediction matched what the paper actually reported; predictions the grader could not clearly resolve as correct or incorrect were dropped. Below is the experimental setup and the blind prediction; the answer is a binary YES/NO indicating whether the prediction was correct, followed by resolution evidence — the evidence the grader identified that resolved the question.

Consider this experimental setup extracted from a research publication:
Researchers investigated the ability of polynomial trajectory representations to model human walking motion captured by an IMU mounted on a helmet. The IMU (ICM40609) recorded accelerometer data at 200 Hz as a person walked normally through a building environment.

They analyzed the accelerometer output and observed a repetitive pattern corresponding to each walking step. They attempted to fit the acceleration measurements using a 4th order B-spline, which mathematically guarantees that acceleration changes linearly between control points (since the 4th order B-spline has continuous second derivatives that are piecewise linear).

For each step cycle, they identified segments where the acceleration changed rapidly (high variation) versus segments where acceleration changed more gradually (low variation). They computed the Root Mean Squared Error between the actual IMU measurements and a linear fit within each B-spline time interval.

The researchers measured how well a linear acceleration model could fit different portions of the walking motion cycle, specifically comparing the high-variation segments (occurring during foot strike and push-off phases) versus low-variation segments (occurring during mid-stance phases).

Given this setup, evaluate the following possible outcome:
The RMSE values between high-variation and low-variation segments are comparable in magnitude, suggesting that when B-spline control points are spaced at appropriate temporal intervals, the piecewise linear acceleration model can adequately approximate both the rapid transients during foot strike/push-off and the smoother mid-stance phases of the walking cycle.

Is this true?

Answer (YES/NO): NO